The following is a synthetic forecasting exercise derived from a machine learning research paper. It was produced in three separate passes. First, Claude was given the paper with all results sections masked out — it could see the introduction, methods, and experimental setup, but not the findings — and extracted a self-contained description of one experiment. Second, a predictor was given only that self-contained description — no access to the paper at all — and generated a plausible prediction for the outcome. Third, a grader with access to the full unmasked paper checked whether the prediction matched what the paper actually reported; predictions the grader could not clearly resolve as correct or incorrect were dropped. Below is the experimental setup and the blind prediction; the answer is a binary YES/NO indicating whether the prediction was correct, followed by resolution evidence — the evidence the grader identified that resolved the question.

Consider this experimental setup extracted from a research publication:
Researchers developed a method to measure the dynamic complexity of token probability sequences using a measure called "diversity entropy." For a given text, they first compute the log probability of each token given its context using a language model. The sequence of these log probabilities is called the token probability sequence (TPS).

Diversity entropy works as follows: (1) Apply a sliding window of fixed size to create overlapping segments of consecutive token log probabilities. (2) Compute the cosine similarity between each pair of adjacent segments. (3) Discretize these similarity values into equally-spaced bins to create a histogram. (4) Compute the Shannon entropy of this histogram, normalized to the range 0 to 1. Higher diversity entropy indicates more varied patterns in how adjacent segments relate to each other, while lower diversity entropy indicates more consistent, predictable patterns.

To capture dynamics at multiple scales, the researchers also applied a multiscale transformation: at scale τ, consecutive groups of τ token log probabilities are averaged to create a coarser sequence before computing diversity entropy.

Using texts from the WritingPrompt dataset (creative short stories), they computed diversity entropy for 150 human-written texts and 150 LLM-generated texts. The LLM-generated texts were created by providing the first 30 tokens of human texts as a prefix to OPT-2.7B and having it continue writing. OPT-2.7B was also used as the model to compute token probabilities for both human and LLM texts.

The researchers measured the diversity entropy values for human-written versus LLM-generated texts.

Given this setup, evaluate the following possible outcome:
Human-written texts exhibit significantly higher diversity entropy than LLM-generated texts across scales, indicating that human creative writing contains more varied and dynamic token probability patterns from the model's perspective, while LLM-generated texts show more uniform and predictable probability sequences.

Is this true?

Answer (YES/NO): YES